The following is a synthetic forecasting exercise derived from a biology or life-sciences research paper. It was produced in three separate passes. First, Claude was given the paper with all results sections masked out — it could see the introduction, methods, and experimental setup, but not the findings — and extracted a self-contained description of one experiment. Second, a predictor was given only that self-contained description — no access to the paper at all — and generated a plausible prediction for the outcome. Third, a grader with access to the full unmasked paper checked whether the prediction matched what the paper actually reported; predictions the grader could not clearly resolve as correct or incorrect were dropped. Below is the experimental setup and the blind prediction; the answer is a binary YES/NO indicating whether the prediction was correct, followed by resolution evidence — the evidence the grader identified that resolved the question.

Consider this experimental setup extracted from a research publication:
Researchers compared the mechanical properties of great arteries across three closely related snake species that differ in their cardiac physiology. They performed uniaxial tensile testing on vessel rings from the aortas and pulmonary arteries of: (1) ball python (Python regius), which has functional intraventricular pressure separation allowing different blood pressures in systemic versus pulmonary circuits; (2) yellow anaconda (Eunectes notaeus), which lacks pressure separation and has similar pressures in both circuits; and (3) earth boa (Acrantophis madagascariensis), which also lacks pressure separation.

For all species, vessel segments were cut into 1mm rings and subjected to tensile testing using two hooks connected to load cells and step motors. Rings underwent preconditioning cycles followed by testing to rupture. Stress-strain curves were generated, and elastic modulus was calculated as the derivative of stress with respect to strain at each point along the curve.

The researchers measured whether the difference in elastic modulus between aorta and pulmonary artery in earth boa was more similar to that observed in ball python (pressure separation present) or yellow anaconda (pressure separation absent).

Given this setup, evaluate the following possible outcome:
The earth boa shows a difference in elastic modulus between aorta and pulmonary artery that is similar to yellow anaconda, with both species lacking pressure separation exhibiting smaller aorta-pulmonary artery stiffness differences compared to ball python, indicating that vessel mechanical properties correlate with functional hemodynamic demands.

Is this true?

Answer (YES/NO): YES